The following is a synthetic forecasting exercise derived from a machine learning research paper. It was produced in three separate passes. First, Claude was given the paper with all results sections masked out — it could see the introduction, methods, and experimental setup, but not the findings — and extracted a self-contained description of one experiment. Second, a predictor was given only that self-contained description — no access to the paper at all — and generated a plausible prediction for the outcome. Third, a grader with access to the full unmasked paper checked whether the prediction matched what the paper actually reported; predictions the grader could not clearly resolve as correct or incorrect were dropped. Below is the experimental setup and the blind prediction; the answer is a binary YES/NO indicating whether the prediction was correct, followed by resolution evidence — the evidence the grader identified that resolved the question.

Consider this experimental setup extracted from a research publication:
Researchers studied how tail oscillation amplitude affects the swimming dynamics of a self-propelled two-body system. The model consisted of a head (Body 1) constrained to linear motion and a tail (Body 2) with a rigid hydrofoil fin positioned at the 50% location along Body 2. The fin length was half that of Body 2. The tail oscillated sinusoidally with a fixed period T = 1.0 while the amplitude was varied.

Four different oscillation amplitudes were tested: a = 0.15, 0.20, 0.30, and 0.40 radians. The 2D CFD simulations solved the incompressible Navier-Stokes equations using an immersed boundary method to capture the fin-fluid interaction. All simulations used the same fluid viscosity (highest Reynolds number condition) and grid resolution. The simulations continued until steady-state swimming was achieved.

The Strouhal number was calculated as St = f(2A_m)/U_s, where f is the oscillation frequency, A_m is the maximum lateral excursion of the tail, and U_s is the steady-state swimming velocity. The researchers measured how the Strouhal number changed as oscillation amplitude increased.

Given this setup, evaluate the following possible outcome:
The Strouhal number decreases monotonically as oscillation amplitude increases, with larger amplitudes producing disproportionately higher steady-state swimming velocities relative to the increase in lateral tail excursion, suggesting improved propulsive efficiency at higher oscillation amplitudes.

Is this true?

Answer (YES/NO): NO